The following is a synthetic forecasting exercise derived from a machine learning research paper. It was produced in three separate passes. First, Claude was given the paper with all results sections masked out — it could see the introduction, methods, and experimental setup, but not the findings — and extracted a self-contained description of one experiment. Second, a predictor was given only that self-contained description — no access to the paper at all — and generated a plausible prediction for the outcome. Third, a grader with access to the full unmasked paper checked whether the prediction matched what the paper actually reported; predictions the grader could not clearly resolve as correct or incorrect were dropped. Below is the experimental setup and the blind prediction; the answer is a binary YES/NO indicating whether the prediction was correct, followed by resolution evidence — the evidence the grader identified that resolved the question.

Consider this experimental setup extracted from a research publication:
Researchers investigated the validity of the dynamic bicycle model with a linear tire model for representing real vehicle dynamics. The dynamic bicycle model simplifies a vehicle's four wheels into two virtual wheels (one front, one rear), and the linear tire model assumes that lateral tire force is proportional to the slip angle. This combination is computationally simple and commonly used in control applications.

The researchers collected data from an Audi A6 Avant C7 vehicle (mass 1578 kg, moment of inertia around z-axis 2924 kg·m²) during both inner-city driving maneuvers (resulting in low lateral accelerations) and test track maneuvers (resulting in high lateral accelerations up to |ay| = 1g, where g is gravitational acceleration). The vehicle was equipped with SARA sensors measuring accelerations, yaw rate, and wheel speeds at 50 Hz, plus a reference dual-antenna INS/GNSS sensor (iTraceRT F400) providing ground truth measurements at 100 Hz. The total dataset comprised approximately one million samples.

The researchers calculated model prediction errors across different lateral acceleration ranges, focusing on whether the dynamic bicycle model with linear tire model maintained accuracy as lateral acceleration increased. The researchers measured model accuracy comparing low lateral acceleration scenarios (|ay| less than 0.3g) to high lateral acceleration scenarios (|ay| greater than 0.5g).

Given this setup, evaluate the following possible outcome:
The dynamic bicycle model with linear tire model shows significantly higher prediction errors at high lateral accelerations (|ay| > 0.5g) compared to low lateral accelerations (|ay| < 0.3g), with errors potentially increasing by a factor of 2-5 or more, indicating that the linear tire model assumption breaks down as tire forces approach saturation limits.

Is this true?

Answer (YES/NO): NO